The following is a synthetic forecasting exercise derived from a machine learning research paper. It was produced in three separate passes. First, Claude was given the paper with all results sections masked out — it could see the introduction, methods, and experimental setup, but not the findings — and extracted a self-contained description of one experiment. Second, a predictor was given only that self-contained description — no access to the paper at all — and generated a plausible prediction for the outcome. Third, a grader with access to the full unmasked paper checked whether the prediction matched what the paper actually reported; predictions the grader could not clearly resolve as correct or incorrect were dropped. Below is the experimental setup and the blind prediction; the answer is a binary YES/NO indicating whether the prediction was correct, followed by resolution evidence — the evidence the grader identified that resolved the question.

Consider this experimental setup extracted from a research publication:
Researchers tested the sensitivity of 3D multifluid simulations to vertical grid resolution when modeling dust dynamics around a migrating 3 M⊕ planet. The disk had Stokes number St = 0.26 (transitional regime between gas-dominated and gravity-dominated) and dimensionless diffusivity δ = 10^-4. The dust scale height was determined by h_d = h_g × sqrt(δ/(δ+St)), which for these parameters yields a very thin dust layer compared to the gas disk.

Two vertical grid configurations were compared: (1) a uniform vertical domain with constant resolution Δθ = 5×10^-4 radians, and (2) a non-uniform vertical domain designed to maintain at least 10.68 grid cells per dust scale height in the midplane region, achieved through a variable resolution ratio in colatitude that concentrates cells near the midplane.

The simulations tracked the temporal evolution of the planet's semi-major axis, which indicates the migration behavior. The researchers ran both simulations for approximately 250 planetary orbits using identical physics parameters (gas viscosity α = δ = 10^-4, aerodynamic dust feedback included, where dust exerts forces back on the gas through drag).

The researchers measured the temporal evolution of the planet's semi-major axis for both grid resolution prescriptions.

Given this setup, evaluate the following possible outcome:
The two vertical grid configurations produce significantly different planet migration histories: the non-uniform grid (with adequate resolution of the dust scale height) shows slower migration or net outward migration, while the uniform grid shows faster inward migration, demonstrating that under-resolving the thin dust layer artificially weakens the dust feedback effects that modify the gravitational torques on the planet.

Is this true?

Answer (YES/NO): NO